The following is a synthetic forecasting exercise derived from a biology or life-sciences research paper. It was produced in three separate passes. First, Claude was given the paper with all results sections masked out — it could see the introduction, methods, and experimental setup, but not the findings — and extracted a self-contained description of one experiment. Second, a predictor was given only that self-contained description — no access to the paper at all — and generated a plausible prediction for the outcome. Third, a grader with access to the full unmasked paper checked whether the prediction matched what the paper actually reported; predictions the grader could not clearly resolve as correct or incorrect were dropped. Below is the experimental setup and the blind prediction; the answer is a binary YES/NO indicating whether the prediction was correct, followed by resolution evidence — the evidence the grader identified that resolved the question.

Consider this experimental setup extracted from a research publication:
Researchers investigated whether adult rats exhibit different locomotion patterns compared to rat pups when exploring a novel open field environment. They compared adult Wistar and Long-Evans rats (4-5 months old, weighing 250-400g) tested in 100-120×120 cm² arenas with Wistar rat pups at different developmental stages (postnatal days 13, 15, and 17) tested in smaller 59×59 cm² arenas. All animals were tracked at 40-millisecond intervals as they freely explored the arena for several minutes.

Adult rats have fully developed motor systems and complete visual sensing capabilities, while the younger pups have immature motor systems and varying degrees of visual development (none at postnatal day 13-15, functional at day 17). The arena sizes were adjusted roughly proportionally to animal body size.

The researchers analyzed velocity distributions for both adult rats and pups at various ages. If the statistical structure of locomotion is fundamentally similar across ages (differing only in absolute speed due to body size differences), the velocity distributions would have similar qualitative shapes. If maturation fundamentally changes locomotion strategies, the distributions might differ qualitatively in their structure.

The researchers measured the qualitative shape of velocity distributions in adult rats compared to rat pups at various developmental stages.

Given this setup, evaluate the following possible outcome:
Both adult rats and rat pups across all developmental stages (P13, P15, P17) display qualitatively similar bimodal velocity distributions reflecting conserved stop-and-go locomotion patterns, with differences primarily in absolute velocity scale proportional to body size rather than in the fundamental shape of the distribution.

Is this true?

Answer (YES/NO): NO